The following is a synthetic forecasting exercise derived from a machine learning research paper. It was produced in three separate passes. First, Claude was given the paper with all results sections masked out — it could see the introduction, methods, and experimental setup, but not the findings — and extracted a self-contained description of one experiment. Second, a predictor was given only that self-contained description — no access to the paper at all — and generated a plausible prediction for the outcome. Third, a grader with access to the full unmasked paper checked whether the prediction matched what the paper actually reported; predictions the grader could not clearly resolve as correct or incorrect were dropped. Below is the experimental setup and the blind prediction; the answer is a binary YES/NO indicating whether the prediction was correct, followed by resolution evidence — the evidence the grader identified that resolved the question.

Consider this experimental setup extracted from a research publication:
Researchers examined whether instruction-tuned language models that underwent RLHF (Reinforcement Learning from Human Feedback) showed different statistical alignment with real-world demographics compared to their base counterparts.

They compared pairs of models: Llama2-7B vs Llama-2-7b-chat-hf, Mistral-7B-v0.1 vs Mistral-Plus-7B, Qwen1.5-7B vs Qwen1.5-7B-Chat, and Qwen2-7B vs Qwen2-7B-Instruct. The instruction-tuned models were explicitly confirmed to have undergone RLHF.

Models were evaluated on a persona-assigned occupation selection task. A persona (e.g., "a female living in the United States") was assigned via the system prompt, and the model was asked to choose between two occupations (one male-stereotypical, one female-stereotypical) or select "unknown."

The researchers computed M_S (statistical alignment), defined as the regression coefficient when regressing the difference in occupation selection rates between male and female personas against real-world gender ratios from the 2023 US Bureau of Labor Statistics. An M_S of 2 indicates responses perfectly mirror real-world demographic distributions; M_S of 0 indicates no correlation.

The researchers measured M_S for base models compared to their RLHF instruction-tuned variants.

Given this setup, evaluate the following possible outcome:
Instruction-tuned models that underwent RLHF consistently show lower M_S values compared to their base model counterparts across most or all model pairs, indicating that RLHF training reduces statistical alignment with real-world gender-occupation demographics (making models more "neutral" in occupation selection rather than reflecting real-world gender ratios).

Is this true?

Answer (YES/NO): NO